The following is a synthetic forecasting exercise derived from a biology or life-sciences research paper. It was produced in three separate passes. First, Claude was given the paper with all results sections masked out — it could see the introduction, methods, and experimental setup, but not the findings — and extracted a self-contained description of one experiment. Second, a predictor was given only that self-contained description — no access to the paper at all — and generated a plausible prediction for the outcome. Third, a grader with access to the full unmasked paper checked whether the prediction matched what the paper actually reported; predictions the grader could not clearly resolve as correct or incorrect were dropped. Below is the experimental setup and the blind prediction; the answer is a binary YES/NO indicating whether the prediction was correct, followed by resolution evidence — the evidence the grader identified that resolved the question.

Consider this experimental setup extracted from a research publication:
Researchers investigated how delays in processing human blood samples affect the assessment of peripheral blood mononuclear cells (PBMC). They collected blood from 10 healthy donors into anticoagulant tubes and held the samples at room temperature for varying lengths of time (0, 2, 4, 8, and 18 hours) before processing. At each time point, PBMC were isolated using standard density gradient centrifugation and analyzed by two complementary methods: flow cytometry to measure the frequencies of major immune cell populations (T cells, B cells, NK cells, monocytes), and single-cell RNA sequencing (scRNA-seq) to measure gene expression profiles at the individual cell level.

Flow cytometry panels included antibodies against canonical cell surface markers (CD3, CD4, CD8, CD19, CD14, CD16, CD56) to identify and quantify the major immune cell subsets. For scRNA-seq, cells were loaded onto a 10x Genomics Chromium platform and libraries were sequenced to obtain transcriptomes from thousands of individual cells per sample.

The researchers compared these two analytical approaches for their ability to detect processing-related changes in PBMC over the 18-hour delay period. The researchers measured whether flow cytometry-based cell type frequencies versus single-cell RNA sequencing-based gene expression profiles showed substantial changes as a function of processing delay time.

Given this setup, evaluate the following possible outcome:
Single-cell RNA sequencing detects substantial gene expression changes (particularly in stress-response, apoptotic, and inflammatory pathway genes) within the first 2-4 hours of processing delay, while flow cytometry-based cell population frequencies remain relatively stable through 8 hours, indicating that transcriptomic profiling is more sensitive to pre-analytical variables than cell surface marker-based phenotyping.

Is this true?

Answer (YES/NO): NO